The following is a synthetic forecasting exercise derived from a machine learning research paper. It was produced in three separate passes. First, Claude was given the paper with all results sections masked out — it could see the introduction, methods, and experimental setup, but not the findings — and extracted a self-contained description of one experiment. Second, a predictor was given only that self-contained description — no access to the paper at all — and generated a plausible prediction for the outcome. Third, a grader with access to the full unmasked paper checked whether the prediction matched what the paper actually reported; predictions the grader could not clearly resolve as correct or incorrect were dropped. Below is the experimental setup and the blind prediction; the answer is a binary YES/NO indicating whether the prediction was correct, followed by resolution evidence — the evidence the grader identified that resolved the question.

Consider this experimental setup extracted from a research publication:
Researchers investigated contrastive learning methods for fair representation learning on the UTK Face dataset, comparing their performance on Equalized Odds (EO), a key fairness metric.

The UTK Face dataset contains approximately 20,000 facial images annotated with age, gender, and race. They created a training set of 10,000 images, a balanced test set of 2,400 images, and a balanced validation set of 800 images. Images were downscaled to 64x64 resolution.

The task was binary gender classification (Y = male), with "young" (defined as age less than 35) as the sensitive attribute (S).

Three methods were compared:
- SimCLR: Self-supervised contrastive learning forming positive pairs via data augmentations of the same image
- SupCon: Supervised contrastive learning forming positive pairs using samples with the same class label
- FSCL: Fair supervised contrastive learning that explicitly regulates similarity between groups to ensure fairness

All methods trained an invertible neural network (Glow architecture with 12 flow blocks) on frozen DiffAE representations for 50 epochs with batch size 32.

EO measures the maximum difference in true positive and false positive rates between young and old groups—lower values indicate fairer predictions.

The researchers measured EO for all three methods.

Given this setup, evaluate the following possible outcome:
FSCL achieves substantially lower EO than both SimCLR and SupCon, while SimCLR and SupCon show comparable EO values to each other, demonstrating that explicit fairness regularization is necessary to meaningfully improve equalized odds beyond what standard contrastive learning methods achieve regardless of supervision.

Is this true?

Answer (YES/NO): YES